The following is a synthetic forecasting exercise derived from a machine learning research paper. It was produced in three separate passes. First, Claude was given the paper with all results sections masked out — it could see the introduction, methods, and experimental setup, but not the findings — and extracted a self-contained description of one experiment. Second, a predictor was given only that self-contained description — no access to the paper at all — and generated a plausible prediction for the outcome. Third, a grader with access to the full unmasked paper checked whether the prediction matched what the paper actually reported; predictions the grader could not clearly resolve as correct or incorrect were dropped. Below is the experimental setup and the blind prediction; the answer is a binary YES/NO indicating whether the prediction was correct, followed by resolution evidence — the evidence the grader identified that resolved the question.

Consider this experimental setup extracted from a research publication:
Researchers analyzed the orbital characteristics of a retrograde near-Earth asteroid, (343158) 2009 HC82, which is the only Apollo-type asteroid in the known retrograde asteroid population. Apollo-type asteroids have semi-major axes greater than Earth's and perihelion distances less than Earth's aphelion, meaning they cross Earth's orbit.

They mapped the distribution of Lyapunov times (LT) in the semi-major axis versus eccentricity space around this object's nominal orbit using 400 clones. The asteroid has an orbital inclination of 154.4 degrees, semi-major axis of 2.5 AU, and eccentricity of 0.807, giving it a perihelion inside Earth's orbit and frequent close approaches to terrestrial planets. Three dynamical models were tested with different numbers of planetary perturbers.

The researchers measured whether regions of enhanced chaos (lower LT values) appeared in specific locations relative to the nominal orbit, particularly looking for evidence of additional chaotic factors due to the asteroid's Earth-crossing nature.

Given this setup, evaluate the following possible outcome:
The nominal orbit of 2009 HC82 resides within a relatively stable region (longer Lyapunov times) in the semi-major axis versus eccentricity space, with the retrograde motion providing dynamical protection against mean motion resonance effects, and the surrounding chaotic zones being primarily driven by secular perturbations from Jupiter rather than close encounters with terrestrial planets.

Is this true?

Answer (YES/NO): NO